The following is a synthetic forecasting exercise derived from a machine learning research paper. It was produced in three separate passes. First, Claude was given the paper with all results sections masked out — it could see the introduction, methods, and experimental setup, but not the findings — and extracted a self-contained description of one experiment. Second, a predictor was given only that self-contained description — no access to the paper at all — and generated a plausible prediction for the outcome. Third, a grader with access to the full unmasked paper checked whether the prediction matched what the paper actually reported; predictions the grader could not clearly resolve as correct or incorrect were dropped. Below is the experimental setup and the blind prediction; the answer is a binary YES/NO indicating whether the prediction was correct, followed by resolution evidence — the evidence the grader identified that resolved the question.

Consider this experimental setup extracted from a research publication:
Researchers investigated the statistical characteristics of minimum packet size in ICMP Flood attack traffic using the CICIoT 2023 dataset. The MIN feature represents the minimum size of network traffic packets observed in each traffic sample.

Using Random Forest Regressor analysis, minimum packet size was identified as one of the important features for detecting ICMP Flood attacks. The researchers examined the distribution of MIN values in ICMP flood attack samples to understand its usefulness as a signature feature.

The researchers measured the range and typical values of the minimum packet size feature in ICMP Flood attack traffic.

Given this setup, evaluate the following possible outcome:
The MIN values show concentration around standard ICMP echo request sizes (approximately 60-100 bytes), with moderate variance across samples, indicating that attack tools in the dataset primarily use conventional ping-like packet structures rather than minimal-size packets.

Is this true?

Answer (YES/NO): NO